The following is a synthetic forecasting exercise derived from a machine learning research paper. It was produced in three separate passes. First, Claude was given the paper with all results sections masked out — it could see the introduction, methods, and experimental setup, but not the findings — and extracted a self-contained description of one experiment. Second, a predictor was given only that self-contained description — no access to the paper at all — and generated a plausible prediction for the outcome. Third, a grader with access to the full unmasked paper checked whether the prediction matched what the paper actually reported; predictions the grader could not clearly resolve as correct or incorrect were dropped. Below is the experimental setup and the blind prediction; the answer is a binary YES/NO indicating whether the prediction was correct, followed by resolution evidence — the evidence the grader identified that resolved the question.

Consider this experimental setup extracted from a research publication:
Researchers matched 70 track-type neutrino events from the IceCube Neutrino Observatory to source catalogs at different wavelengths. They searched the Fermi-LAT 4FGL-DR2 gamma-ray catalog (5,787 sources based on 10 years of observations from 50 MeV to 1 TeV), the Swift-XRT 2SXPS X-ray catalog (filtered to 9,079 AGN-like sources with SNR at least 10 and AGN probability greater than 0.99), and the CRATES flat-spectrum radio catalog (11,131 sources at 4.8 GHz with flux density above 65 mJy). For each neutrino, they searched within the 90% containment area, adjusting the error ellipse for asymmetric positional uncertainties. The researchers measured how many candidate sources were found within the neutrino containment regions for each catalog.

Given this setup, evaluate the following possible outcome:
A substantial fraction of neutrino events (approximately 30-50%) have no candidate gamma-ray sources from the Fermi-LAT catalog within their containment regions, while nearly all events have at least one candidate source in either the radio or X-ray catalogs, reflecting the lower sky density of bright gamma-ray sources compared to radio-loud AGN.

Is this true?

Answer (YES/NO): NO